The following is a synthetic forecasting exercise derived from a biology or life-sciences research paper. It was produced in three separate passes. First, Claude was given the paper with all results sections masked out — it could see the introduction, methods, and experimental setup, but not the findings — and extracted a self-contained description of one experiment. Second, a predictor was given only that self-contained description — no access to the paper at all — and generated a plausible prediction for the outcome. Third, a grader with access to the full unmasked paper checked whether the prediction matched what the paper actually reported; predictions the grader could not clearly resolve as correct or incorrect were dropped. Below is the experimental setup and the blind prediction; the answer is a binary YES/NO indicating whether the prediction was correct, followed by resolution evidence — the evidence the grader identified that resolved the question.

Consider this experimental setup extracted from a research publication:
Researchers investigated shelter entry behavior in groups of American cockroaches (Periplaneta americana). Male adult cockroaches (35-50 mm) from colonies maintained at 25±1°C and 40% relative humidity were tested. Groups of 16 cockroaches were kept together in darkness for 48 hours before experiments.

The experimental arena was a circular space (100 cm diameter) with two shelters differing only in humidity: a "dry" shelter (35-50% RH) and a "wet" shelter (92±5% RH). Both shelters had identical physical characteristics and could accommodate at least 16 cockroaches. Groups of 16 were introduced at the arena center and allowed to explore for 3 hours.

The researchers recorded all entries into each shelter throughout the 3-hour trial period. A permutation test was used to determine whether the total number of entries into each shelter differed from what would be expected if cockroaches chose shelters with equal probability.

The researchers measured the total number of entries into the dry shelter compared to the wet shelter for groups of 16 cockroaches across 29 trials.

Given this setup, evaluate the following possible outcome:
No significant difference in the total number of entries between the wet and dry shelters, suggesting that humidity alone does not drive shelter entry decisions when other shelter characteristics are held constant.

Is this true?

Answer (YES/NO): YES